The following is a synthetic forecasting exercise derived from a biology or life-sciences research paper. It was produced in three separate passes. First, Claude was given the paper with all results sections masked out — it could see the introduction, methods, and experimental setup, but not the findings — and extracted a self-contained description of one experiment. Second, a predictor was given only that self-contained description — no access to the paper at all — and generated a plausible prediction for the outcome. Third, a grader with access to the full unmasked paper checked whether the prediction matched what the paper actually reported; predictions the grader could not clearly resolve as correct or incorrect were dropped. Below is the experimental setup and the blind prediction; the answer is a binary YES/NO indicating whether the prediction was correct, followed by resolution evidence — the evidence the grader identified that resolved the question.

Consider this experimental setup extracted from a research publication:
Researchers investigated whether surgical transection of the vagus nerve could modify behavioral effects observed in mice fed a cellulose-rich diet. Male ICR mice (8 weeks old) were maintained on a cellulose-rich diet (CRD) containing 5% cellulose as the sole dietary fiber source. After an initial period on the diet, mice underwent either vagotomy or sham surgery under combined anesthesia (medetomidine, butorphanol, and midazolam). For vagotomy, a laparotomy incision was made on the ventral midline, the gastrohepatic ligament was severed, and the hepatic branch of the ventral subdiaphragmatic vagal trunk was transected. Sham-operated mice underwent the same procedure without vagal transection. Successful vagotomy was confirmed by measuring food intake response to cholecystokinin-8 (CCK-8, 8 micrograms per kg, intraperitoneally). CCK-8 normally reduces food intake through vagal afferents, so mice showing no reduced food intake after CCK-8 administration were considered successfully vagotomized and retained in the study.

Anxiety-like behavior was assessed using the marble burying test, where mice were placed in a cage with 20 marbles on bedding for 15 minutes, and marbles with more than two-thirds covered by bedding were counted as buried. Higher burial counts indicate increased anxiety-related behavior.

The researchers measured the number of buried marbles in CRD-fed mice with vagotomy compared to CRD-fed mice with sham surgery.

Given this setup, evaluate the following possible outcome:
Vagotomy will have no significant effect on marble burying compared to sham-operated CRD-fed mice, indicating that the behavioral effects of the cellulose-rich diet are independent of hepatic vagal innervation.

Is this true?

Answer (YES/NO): NO